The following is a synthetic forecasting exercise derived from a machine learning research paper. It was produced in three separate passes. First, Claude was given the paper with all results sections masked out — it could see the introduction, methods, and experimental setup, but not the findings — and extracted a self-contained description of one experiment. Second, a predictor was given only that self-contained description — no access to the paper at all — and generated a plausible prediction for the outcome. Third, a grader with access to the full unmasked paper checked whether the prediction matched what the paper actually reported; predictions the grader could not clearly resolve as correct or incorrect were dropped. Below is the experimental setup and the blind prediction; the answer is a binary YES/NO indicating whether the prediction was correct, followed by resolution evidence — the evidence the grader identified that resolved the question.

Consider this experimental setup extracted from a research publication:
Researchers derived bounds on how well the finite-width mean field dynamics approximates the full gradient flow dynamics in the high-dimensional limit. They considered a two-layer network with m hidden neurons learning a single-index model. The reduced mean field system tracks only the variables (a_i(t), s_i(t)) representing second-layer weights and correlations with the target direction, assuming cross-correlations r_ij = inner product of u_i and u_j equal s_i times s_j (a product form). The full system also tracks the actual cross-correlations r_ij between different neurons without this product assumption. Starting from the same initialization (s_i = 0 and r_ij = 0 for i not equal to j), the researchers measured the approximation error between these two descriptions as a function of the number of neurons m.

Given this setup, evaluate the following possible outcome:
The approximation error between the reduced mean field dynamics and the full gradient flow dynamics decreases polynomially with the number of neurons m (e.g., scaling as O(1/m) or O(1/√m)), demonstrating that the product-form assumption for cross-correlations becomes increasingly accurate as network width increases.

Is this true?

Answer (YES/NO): YES